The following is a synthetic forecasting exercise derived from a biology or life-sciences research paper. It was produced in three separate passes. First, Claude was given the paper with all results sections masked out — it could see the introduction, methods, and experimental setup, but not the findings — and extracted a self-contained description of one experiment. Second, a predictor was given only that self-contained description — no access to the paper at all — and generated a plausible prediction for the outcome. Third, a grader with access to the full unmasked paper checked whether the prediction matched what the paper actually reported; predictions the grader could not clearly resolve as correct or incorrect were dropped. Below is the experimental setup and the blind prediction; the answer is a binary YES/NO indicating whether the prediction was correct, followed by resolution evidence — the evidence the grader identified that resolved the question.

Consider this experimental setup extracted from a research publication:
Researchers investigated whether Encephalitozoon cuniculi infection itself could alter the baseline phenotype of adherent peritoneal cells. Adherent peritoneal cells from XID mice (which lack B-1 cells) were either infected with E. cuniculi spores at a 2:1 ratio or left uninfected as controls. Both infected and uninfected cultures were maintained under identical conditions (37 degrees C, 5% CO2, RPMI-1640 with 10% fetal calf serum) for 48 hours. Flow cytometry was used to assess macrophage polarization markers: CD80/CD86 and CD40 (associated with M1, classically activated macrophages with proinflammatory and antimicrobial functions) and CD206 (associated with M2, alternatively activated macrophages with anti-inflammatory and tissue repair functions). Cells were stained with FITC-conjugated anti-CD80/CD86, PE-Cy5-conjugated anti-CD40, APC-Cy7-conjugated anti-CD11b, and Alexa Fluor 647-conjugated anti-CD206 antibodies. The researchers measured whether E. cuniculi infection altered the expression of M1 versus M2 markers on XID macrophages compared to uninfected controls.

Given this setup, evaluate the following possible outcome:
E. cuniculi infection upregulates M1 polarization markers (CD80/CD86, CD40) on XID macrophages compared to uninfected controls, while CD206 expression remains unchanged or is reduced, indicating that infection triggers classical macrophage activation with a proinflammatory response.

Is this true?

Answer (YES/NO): NO